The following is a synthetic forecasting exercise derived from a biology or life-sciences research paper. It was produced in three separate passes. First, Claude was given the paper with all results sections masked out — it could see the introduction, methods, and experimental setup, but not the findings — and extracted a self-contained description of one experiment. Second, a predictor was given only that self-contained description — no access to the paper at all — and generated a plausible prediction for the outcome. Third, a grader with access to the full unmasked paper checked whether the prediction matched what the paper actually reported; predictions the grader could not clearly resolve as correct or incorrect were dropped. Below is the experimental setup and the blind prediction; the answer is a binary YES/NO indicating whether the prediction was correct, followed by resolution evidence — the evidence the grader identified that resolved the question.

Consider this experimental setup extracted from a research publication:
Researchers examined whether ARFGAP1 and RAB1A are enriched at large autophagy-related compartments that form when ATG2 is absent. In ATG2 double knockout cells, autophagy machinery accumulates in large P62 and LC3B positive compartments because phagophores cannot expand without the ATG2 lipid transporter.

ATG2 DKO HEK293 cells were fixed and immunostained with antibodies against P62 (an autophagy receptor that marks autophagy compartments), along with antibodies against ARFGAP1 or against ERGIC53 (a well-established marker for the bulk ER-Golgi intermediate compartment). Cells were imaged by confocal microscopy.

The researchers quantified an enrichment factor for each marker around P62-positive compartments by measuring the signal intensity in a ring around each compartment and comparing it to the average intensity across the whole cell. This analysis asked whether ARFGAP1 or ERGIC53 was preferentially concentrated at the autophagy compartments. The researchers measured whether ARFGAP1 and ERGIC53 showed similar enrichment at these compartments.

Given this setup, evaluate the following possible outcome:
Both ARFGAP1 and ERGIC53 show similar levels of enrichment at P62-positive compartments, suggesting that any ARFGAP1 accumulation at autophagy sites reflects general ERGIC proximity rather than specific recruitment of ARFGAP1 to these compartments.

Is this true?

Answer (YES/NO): NO